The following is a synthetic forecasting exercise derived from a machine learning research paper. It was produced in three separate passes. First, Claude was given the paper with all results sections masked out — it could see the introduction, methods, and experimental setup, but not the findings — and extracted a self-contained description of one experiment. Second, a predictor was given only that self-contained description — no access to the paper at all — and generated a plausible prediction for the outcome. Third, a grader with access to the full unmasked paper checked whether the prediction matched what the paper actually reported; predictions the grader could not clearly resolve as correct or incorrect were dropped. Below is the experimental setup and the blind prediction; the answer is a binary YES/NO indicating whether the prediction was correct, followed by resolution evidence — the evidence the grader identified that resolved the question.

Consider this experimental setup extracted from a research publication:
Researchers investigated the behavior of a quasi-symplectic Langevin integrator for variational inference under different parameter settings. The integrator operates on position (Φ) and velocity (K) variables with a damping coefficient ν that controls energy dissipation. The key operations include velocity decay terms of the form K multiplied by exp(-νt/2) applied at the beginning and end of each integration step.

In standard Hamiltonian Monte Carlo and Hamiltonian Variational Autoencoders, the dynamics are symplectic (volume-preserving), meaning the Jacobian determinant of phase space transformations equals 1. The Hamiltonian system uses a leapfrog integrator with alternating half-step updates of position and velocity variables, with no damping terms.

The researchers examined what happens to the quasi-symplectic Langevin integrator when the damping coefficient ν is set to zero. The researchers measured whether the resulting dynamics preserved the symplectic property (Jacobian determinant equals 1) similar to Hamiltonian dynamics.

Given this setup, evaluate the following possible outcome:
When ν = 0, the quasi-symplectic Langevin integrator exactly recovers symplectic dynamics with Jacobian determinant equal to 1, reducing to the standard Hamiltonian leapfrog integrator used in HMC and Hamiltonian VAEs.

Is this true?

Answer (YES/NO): YES